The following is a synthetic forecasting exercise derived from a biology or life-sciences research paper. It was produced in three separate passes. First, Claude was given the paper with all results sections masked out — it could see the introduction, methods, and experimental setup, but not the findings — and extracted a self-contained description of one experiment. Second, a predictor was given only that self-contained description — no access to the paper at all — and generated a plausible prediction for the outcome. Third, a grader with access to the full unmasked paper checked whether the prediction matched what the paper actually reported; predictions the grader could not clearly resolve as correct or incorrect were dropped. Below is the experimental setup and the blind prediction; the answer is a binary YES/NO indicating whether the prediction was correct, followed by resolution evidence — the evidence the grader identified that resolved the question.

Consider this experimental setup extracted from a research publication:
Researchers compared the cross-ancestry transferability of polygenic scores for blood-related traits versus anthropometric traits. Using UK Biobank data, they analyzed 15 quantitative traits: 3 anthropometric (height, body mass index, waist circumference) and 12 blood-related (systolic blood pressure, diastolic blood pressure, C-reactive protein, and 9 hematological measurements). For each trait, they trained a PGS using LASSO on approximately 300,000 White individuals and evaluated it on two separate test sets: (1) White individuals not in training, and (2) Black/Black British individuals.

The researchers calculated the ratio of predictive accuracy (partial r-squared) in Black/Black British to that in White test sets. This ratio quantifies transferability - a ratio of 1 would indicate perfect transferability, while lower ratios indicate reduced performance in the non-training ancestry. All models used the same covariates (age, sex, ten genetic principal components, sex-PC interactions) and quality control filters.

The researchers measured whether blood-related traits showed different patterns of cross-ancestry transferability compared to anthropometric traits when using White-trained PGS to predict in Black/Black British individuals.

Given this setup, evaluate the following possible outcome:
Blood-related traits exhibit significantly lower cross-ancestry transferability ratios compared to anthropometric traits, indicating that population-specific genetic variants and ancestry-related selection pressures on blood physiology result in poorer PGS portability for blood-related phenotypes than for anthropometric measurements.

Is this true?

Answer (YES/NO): NO